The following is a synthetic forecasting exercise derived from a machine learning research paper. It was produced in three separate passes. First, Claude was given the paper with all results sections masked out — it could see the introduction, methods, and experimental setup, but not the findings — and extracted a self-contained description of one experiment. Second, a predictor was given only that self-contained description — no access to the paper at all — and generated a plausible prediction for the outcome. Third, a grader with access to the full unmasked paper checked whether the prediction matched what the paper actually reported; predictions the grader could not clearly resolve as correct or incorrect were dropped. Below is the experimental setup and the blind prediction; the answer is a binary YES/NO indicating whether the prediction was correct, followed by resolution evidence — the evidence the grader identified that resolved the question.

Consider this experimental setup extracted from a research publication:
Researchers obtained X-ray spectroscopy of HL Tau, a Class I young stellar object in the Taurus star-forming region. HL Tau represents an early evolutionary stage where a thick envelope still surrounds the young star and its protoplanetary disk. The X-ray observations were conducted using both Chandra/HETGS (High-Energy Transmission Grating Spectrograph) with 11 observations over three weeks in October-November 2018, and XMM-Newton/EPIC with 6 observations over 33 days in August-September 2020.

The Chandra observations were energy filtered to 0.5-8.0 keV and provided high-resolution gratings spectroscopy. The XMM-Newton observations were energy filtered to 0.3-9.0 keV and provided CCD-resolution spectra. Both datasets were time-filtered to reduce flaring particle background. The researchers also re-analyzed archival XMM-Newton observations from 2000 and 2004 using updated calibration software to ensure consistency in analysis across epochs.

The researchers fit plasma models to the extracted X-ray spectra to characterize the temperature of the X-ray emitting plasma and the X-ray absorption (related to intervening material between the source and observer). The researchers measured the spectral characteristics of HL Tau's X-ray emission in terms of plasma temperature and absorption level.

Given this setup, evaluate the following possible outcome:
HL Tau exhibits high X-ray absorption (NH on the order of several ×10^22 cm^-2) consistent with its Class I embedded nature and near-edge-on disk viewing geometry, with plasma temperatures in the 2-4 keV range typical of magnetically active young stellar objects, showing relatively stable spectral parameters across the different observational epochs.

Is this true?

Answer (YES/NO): NO